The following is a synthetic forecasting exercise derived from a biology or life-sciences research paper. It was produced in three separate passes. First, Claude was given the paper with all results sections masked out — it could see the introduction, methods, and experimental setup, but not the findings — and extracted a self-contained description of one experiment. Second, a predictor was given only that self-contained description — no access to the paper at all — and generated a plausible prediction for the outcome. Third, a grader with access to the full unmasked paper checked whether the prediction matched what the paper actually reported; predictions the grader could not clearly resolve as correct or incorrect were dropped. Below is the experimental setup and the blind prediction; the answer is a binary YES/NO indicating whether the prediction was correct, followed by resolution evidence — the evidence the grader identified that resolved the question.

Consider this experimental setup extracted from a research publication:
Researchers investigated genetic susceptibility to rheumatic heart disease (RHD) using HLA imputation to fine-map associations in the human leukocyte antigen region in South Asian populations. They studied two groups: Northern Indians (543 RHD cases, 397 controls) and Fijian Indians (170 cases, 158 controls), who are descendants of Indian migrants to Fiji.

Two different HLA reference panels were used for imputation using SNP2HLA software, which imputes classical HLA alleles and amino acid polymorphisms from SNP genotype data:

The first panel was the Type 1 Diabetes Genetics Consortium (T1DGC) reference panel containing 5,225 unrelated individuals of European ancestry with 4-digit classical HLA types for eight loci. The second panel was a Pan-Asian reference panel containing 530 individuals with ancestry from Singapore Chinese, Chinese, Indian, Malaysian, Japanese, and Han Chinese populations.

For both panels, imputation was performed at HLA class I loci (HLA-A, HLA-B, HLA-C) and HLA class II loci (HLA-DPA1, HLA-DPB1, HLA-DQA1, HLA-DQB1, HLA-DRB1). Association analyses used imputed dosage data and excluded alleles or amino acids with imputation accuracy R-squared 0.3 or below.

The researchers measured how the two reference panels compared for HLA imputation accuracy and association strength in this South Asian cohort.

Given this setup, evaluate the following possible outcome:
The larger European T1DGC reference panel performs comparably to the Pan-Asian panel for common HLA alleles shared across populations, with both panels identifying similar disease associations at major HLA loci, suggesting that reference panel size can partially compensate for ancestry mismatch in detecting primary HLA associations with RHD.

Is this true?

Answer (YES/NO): NO